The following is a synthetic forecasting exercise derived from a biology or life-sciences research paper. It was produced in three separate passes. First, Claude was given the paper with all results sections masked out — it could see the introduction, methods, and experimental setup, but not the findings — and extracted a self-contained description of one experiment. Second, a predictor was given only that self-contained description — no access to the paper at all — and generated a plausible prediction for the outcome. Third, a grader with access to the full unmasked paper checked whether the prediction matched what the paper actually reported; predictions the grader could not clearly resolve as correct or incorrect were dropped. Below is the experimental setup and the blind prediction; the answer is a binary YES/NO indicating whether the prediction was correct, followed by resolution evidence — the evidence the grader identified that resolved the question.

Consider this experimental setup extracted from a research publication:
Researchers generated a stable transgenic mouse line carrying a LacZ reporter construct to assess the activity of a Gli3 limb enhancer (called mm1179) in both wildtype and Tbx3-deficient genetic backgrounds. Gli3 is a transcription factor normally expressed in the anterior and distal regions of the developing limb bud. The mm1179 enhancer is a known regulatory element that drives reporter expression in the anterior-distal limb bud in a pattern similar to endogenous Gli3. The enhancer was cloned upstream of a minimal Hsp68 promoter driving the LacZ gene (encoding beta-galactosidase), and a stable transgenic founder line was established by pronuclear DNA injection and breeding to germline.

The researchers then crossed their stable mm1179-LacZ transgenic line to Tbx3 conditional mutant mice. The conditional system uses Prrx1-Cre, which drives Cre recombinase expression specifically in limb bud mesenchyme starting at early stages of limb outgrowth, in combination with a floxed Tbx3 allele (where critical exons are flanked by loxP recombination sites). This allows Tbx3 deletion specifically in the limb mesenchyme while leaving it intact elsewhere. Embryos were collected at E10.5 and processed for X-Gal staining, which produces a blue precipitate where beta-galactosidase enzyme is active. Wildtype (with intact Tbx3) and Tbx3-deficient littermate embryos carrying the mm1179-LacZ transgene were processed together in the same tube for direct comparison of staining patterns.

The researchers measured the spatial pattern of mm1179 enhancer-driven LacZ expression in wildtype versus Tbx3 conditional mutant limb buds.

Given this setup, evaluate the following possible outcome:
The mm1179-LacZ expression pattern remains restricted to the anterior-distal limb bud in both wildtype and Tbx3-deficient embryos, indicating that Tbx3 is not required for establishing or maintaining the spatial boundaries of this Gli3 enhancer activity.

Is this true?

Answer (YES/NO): NO